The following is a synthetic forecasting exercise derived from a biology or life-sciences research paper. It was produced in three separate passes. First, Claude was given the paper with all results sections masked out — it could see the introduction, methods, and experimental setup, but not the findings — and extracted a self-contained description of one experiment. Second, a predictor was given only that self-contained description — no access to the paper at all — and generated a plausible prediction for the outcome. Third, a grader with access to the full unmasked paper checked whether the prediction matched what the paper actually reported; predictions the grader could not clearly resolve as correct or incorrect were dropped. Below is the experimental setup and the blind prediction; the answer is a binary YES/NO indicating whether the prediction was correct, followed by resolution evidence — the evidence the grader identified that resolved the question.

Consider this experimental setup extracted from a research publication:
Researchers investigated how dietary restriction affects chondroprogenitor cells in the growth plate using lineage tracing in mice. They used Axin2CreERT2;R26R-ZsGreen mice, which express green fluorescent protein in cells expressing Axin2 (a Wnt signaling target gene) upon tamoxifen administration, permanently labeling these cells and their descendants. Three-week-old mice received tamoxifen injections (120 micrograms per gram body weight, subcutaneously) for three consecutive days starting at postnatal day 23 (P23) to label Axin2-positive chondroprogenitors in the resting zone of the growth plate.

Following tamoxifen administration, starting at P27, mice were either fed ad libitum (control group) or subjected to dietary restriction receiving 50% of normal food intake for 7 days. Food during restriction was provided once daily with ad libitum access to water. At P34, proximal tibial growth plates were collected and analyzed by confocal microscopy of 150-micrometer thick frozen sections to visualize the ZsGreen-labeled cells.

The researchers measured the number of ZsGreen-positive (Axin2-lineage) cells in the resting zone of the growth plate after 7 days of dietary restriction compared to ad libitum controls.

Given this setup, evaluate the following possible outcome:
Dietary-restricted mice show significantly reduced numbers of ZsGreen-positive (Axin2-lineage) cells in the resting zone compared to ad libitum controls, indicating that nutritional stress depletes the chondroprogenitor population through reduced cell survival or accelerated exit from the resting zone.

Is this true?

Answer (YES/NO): NO